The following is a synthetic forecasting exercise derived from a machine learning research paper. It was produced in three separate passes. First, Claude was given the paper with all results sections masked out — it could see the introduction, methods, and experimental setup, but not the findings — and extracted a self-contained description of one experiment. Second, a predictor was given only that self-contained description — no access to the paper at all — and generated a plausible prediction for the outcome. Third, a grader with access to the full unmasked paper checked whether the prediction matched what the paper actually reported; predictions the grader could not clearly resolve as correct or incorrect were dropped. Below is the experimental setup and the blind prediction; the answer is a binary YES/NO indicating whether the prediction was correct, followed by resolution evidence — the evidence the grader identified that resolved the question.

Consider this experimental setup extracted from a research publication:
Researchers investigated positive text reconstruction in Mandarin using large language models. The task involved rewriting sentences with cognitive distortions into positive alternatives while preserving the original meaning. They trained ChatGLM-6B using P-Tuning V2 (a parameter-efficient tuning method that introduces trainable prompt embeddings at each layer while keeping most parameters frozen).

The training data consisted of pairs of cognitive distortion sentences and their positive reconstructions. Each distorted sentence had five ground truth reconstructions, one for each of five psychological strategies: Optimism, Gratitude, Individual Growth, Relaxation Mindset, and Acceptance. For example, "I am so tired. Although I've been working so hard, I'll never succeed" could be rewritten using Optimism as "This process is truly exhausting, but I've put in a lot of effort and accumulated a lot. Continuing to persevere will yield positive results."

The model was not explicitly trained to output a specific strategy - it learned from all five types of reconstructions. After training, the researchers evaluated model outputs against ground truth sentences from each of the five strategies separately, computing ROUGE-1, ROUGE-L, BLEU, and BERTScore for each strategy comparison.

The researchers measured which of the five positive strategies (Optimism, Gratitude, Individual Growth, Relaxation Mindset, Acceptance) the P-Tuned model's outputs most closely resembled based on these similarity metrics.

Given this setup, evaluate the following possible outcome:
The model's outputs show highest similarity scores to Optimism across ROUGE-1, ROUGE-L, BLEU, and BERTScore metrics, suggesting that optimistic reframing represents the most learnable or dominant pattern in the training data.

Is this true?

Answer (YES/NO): YES